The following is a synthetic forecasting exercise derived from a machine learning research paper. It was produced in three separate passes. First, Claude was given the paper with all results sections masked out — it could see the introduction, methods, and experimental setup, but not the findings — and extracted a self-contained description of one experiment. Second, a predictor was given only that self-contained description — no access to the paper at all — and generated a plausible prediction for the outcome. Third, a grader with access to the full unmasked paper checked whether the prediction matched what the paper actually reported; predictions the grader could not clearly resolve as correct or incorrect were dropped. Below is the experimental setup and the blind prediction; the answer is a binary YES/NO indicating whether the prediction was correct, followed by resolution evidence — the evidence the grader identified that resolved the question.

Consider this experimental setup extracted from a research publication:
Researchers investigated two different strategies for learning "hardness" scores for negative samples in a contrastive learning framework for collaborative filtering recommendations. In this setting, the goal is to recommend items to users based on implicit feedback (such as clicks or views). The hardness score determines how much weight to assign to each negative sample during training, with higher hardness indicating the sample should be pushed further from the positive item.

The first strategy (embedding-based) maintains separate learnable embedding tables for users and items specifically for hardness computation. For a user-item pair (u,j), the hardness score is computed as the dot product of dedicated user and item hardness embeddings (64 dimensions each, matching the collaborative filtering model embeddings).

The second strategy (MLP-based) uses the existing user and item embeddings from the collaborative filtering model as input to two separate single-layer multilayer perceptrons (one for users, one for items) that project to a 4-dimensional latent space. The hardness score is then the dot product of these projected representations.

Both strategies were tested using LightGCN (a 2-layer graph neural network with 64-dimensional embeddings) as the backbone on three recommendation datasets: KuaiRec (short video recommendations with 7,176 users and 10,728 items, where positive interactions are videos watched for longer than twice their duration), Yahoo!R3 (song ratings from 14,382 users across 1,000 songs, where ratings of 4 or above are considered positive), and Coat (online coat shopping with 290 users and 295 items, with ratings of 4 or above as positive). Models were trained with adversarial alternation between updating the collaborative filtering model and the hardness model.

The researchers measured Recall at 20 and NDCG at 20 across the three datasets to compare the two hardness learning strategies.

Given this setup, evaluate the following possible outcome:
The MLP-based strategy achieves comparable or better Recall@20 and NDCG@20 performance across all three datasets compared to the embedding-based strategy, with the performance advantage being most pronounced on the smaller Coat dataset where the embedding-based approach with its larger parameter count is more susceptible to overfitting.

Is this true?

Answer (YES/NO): NO